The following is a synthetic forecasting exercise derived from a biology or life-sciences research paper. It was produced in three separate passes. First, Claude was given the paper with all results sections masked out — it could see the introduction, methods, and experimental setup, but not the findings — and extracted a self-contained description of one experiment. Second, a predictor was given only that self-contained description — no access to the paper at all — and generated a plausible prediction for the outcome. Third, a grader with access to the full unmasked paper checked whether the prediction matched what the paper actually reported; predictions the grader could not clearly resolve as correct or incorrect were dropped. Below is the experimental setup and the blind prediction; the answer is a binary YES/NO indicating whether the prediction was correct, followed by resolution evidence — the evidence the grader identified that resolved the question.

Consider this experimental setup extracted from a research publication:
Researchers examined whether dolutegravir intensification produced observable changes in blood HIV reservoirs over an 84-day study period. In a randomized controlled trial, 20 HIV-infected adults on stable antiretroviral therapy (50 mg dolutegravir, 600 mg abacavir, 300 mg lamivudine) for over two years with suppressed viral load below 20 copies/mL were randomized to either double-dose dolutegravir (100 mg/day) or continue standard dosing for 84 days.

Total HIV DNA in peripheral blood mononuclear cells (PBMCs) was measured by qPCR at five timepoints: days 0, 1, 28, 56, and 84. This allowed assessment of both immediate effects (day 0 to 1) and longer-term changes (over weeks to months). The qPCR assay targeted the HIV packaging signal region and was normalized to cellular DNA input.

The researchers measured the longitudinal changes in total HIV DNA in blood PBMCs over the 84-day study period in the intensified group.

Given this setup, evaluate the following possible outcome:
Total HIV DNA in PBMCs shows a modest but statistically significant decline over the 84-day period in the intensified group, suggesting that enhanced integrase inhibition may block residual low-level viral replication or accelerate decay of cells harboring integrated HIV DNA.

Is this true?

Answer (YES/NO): NO